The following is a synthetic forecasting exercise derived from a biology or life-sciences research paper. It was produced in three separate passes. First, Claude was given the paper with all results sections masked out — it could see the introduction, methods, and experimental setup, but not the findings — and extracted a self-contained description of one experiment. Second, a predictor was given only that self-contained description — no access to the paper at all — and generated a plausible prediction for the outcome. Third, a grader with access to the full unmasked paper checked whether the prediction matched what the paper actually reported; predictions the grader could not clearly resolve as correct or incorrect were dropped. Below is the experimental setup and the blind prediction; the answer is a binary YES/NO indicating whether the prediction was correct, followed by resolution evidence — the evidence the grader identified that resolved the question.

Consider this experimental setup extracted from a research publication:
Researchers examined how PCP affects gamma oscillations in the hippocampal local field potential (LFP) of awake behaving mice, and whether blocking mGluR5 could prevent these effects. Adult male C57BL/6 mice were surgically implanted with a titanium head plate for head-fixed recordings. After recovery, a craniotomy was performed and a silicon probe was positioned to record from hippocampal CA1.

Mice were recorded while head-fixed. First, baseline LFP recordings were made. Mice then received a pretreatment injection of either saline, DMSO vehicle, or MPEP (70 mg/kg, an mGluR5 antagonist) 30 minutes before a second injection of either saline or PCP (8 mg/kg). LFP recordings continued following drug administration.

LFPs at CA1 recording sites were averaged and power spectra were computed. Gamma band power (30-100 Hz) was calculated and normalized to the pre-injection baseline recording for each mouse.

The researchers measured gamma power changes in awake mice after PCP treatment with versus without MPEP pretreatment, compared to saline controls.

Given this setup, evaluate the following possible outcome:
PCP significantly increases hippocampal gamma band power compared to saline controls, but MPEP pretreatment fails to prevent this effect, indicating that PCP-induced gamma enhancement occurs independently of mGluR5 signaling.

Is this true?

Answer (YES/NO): NO